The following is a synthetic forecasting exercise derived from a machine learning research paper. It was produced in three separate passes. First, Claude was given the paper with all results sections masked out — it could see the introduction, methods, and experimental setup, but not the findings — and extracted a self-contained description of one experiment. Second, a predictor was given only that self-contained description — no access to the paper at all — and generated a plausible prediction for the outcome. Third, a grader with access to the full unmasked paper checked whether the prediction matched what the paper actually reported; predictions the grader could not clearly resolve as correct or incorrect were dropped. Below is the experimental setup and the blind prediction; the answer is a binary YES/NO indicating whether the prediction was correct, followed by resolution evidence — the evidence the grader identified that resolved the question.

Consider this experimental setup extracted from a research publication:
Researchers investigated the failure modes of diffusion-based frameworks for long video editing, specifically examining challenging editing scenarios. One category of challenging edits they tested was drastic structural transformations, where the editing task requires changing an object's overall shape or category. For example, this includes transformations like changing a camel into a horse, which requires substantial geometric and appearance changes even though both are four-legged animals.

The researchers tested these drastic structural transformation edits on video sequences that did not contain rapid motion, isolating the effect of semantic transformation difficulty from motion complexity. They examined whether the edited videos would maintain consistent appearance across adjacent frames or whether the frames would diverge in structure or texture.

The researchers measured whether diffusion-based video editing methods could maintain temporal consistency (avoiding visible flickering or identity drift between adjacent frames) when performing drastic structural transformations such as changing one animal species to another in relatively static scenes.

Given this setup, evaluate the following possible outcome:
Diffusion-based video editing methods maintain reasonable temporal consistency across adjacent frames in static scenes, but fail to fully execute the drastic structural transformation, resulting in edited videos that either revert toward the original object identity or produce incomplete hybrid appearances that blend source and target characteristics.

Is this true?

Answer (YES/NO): NO